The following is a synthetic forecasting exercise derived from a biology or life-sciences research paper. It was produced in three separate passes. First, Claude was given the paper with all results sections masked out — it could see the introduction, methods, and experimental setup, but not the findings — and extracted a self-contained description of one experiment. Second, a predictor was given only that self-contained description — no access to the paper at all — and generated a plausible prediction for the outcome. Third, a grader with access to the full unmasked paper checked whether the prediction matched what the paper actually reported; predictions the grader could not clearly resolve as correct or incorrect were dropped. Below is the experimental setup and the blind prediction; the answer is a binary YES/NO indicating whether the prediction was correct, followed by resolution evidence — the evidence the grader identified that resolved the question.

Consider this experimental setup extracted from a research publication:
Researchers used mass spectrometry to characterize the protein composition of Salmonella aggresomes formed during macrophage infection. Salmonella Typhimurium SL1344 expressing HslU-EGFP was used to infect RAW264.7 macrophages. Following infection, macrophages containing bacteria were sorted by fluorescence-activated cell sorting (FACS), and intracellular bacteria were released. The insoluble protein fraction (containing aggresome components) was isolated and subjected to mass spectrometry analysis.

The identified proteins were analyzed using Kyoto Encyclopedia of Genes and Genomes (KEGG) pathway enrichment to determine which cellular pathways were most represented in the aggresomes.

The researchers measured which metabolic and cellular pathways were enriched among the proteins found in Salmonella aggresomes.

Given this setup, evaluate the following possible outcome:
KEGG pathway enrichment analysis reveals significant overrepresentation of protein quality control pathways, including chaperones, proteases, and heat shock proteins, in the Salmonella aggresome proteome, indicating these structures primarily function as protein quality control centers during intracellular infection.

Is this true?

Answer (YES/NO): NO